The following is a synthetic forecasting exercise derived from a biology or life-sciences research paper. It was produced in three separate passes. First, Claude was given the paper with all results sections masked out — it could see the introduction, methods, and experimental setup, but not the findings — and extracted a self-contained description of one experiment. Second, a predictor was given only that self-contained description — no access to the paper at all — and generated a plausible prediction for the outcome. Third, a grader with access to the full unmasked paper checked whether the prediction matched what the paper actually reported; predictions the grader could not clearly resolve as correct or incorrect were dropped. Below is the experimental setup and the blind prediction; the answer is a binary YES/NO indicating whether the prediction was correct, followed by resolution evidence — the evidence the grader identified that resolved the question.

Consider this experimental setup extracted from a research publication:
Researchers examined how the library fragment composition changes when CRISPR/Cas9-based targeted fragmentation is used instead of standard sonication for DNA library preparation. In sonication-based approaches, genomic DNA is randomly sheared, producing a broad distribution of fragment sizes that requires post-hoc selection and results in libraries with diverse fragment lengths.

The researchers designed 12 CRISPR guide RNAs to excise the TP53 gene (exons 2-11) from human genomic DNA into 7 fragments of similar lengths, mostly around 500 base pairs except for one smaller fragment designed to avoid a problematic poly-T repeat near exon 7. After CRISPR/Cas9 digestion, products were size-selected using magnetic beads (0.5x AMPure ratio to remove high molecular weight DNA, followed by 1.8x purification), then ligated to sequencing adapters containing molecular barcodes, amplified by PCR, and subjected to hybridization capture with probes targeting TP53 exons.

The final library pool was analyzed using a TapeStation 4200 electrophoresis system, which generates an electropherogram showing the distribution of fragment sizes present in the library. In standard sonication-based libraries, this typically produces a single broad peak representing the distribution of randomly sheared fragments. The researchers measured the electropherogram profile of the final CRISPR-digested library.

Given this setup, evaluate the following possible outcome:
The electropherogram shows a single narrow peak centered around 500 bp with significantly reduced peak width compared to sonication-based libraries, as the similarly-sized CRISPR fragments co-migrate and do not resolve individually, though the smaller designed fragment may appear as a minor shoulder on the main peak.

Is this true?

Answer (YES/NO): NO